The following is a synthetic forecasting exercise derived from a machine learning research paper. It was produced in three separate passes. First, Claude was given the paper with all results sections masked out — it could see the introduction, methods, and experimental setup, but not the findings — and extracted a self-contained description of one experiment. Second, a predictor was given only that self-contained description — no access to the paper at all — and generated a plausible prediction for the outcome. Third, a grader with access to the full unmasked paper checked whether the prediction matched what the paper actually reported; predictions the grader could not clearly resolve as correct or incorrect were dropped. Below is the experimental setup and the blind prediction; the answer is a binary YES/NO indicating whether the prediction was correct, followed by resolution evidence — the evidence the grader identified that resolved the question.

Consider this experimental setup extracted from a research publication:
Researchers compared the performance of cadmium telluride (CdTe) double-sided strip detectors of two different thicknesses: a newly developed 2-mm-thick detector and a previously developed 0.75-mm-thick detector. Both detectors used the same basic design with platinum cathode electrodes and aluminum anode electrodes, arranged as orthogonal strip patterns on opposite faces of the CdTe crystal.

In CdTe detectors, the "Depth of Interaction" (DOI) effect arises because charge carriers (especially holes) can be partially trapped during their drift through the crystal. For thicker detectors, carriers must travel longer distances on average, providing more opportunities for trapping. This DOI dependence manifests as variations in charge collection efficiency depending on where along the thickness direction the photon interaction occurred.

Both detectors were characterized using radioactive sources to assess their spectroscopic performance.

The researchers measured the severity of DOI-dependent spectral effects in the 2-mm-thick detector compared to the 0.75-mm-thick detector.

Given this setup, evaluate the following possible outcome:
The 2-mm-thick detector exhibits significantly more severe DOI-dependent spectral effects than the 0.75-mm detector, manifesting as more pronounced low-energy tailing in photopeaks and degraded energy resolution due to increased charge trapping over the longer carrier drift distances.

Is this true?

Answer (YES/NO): YES